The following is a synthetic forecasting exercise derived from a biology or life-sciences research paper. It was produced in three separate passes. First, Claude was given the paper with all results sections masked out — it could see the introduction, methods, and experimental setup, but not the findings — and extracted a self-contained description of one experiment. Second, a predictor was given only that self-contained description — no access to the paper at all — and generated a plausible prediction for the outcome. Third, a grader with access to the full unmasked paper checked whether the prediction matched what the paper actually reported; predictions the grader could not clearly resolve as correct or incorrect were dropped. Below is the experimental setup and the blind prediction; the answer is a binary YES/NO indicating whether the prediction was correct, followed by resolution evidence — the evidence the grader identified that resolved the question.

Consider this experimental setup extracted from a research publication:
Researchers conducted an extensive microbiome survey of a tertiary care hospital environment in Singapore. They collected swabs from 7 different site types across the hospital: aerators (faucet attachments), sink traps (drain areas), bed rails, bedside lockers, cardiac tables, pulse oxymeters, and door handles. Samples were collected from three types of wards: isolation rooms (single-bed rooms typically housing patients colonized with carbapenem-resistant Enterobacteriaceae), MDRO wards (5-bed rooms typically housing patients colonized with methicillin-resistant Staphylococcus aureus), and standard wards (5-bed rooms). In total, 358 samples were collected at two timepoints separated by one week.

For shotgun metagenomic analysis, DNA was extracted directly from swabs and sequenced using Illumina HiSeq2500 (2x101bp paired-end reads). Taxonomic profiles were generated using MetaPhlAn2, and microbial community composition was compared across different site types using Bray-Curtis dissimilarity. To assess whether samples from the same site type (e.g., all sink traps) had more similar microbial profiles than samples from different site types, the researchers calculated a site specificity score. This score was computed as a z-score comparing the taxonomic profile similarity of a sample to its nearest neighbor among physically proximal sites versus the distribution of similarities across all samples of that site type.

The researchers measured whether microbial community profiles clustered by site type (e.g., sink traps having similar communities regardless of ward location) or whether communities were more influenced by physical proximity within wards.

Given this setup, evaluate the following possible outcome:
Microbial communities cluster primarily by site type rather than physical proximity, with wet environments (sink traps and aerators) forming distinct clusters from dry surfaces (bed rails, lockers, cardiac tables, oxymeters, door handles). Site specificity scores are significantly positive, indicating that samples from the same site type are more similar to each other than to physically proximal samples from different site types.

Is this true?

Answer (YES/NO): NO